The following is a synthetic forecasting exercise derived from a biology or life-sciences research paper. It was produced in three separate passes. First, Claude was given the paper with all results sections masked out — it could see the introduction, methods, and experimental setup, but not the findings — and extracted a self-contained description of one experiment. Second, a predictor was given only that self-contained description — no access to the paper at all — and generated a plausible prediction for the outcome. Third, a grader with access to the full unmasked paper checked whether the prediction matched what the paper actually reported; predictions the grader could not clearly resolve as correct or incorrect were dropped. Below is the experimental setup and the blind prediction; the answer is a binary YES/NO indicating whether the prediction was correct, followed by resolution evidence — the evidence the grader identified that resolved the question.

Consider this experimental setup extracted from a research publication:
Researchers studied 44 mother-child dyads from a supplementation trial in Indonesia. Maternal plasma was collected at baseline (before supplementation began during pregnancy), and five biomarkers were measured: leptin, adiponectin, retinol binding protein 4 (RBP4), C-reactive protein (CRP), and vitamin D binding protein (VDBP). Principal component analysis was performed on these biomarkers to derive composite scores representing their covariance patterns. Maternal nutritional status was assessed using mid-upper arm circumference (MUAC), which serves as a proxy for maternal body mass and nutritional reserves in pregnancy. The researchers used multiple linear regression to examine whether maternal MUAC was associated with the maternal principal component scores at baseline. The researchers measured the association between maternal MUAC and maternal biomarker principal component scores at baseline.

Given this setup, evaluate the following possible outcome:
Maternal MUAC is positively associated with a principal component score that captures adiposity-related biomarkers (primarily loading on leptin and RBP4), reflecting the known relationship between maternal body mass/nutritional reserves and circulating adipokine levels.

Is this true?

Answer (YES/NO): NO